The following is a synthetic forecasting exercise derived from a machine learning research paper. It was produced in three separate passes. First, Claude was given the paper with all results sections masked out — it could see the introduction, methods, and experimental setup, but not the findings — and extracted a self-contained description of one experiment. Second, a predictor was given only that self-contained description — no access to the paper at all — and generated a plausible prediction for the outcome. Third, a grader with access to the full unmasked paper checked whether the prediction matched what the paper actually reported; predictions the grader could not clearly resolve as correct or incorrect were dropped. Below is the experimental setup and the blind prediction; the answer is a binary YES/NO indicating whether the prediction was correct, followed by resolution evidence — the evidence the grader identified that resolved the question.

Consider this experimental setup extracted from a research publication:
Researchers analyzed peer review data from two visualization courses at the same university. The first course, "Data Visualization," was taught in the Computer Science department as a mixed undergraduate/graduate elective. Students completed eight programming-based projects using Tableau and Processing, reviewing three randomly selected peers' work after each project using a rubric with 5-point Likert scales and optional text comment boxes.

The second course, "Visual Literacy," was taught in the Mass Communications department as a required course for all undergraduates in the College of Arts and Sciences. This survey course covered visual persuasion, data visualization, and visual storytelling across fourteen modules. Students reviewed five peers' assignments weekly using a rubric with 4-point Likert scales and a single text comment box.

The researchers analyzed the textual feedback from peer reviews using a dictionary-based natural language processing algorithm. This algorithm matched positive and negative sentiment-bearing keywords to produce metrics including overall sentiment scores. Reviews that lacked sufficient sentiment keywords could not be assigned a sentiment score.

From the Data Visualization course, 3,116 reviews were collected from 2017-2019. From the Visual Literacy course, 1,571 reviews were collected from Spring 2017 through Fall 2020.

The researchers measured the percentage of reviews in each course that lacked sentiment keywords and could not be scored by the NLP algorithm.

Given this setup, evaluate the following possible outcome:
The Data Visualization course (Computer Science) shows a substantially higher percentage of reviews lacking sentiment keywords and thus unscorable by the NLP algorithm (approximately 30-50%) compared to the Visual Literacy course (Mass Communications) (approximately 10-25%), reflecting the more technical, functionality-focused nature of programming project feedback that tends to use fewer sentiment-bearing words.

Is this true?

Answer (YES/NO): NO